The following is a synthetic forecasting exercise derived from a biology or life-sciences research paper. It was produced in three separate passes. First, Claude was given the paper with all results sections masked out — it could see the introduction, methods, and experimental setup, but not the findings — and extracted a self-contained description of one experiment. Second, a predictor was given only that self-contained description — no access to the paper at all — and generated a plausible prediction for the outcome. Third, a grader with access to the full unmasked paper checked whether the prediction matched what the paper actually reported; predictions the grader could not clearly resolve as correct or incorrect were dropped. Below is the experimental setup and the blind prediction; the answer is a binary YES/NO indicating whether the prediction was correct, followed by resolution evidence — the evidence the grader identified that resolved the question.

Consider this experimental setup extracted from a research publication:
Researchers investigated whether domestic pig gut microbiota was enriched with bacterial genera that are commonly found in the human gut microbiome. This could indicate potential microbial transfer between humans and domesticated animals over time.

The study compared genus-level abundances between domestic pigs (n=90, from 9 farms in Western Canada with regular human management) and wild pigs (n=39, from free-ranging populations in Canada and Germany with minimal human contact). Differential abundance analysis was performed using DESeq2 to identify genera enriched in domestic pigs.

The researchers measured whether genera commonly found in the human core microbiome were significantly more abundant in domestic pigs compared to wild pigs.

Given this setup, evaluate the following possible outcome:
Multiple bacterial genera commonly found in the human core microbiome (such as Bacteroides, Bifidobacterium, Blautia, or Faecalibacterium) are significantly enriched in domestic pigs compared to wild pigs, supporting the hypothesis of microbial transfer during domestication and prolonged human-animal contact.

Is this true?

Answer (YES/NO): NO